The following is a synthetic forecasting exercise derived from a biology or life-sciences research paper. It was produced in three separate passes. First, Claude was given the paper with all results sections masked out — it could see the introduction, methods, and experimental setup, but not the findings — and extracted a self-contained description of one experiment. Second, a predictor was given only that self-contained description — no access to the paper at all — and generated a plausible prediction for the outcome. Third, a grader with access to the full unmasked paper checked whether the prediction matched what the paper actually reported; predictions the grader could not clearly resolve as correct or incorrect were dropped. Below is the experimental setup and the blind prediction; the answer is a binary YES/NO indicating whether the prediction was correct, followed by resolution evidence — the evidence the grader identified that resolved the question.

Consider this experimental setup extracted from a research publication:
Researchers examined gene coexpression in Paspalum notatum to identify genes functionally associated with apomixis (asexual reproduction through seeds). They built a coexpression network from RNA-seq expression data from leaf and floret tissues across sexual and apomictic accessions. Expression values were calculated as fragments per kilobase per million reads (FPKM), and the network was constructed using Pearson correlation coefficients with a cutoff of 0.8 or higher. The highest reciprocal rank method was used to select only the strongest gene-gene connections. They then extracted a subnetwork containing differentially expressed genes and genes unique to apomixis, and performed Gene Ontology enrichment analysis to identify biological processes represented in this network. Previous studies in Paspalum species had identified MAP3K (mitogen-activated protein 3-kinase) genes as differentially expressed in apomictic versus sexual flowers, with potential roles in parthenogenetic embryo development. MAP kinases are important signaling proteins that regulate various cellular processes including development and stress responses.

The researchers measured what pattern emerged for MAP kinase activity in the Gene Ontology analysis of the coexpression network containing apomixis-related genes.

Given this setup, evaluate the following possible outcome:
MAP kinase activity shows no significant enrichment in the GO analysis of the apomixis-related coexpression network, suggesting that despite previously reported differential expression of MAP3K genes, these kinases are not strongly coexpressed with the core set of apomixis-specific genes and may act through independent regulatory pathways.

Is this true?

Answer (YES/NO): NO